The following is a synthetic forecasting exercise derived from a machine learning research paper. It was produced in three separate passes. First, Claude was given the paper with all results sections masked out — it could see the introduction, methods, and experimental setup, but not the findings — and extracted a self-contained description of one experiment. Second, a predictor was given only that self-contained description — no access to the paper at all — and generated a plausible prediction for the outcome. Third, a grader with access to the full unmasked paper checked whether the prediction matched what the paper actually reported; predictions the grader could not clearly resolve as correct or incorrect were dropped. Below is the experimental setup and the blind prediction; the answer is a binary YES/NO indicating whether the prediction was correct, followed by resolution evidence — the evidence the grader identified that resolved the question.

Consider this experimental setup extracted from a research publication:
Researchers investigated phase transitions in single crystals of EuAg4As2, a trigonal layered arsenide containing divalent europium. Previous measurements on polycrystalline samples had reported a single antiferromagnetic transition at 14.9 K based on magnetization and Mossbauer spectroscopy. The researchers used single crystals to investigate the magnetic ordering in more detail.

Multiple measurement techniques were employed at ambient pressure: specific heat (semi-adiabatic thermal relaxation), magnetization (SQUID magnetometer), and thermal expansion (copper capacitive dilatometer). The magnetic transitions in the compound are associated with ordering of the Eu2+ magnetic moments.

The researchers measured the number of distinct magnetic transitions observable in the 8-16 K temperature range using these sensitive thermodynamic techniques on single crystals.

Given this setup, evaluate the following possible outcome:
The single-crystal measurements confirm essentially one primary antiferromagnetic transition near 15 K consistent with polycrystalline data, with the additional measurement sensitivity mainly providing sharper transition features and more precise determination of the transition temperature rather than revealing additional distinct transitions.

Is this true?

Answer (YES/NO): NO